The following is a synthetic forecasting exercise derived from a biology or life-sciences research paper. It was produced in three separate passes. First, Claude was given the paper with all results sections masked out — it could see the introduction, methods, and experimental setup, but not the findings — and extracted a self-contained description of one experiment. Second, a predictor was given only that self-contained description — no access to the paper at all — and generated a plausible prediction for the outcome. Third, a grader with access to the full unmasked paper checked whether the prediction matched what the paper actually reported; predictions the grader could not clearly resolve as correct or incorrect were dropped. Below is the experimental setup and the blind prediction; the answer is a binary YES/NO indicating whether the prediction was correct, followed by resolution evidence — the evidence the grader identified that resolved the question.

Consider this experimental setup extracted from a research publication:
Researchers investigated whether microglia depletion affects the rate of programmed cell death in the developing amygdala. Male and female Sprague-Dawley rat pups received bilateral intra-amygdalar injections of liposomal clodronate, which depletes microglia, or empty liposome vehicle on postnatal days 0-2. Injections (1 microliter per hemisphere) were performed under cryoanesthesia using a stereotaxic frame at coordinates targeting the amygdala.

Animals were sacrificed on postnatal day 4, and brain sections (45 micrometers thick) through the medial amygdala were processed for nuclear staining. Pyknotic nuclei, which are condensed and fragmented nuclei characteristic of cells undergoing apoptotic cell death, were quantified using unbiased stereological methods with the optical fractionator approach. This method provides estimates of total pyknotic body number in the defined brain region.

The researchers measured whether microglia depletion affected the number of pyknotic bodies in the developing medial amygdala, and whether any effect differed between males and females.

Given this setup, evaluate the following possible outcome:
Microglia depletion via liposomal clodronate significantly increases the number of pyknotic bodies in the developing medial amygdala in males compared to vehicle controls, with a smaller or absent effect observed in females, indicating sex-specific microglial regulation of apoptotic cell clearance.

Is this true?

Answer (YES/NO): NO